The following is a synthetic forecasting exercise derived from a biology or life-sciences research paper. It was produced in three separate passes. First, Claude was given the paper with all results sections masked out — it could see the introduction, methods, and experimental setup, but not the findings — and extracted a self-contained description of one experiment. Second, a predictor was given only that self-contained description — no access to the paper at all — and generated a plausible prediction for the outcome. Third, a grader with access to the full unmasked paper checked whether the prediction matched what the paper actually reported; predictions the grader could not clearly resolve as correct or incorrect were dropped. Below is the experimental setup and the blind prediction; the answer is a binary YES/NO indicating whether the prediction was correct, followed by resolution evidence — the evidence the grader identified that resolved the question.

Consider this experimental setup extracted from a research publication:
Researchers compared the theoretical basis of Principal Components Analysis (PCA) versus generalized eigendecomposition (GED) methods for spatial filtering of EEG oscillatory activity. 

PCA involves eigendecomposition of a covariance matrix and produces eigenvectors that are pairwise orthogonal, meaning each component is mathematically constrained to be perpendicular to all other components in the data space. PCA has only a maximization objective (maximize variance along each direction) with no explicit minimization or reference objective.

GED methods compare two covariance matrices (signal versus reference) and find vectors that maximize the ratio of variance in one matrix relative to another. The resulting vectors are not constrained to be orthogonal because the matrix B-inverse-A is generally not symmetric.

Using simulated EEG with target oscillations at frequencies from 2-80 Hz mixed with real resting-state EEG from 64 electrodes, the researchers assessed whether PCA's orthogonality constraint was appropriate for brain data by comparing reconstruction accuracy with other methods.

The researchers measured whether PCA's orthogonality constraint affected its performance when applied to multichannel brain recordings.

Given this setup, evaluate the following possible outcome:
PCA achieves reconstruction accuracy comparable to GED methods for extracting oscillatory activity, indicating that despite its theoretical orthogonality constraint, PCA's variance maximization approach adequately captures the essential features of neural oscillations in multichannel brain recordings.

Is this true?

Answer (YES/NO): NO